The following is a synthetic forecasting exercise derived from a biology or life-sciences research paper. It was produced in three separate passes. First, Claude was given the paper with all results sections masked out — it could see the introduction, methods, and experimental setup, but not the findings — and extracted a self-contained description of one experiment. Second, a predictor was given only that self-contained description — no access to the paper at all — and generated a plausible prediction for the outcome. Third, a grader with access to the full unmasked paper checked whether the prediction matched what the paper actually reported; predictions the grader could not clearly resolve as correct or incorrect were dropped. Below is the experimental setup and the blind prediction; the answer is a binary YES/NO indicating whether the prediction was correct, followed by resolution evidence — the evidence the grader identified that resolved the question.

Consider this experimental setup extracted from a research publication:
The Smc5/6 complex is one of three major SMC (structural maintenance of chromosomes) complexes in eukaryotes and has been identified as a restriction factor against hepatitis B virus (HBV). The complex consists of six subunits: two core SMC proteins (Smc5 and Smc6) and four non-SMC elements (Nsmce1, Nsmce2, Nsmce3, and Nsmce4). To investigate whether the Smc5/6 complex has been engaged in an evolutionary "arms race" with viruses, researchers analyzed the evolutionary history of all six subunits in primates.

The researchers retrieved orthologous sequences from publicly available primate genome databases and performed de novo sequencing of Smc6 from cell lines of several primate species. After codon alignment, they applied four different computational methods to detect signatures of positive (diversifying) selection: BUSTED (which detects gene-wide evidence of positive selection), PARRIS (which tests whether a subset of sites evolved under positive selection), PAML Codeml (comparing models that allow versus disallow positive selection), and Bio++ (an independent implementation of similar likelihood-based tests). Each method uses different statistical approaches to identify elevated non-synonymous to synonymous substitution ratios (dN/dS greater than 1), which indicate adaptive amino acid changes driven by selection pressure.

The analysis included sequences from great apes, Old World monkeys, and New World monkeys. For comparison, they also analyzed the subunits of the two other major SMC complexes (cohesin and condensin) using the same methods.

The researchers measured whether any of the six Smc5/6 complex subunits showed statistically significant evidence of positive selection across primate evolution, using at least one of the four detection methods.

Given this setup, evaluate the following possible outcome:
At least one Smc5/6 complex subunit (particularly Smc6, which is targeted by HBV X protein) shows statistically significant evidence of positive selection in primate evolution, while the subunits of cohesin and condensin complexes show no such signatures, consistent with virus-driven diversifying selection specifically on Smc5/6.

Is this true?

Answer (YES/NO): NO